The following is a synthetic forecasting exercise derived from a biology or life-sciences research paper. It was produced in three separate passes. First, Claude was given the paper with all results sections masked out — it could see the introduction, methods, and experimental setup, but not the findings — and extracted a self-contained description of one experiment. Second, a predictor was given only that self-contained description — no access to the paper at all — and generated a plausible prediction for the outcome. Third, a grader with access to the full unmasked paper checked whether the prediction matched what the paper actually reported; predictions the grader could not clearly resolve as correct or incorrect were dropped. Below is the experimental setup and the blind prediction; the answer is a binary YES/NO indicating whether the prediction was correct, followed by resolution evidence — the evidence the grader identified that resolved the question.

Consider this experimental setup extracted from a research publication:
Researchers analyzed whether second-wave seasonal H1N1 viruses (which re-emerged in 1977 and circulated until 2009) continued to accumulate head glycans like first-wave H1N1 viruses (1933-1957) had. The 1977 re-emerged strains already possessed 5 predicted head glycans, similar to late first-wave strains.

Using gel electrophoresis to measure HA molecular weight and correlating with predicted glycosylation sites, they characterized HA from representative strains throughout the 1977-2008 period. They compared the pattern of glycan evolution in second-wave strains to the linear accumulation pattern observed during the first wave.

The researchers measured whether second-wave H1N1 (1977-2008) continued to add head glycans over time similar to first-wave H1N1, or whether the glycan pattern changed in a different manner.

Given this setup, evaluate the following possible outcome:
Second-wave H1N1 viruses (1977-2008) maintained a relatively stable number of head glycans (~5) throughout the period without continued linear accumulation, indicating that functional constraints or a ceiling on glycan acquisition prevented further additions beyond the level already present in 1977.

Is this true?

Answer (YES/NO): YES